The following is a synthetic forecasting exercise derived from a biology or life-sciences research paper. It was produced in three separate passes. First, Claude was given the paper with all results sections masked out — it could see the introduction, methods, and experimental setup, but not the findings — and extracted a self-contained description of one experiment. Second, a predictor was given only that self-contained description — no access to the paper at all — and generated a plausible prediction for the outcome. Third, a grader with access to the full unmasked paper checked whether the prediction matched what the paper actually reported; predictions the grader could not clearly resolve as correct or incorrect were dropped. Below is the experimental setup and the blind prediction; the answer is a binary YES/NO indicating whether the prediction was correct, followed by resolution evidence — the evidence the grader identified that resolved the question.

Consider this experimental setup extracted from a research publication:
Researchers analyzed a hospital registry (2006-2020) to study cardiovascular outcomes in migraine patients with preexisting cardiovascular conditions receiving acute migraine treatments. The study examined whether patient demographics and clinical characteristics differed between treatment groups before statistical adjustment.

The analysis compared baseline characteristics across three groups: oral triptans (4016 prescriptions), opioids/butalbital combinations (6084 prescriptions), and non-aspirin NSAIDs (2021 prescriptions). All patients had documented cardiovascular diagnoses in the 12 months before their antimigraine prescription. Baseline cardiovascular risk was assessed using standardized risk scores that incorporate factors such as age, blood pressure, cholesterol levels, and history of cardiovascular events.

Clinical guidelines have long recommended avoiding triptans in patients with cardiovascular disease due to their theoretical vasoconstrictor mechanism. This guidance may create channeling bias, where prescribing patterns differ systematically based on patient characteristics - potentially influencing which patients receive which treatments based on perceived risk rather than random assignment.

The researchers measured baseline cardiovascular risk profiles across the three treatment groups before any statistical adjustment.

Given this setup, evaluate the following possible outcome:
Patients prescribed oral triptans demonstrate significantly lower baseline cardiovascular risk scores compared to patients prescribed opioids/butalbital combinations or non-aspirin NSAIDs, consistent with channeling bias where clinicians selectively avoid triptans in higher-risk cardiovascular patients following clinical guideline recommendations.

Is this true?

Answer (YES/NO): YES